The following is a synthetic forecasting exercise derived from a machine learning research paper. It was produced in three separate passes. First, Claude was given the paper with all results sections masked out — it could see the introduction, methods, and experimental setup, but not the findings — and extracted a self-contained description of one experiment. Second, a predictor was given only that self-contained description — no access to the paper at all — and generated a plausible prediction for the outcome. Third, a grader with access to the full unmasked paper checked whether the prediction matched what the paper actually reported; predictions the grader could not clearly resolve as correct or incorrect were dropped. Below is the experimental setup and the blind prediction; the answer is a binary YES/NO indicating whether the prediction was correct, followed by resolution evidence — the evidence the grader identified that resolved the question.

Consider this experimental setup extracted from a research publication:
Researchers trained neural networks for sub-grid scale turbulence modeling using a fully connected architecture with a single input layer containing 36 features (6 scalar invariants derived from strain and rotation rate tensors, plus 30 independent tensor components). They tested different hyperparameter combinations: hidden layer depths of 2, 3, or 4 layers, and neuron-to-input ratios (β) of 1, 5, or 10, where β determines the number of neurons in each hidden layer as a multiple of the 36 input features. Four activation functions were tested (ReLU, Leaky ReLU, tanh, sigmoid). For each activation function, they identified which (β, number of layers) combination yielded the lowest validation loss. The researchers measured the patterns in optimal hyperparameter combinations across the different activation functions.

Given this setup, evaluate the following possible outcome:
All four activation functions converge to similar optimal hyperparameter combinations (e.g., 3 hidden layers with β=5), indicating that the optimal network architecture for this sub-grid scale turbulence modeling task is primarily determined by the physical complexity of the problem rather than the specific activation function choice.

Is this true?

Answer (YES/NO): NO